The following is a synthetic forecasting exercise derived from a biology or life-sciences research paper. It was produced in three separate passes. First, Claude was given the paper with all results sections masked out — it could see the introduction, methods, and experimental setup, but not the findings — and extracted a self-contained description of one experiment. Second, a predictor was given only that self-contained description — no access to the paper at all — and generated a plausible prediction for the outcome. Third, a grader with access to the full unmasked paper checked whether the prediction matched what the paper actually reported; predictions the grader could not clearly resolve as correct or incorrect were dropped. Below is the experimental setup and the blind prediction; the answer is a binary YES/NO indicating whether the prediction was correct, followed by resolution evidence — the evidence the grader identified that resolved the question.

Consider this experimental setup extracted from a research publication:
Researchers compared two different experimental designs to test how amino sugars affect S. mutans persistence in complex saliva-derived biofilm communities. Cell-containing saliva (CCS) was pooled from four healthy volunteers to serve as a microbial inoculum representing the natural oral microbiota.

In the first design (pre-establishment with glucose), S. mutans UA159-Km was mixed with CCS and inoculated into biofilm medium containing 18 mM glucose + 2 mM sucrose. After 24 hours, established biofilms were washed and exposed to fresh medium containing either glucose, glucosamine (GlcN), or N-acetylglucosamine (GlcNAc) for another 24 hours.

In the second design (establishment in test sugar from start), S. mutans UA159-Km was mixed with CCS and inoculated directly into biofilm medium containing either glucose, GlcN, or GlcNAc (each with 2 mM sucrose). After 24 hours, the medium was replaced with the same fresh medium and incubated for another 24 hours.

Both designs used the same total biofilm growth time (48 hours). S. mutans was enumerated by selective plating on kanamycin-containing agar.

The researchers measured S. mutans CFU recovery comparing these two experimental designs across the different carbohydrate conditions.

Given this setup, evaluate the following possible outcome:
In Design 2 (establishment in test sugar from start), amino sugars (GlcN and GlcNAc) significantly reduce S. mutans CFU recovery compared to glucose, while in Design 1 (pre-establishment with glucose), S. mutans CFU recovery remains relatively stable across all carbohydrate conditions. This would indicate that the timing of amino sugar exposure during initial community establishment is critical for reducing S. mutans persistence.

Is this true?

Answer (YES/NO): NO